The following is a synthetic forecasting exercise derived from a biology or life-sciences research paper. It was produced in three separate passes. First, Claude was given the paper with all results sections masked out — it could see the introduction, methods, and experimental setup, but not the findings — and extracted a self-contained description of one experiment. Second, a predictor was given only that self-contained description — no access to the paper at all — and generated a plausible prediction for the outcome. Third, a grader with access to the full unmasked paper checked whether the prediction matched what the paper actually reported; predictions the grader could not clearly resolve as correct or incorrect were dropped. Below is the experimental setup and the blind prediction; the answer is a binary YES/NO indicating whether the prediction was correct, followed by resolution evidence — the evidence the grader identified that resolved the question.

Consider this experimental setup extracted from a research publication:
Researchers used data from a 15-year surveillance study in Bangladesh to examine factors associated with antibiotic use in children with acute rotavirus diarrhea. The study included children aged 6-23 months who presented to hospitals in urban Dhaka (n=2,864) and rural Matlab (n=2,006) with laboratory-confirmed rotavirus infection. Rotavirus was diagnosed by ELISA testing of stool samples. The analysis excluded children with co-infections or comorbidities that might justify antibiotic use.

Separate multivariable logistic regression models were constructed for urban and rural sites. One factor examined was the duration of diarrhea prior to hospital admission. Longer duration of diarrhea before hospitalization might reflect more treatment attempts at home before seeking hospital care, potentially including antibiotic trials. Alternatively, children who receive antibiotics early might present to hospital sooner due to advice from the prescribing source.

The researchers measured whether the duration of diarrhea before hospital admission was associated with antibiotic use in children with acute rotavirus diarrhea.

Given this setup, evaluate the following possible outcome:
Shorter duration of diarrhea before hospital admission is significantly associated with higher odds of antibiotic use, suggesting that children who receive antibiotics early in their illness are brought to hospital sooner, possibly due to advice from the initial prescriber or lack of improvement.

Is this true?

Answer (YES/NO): NO